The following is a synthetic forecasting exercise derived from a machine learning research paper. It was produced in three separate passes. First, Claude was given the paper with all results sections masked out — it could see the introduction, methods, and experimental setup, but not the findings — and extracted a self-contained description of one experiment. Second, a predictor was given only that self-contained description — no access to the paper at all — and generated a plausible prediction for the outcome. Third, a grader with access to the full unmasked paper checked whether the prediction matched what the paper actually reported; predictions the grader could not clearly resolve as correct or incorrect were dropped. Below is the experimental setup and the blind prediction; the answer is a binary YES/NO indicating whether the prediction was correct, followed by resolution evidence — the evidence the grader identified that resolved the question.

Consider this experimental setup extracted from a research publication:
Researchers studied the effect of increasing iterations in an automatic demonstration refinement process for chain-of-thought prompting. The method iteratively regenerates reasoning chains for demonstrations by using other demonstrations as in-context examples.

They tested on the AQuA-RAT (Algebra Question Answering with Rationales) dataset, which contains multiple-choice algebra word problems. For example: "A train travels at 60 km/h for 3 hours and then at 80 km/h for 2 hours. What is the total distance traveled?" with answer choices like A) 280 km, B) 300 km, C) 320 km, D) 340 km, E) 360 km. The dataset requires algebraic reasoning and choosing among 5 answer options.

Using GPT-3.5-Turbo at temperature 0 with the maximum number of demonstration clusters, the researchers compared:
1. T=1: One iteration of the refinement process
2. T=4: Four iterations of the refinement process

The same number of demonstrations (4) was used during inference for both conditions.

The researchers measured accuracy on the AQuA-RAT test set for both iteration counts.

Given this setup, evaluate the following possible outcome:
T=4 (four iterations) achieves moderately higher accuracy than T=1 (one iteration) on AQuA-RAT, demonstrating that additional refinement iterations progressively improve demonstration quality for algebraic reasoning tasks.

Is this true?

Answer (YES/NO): YES